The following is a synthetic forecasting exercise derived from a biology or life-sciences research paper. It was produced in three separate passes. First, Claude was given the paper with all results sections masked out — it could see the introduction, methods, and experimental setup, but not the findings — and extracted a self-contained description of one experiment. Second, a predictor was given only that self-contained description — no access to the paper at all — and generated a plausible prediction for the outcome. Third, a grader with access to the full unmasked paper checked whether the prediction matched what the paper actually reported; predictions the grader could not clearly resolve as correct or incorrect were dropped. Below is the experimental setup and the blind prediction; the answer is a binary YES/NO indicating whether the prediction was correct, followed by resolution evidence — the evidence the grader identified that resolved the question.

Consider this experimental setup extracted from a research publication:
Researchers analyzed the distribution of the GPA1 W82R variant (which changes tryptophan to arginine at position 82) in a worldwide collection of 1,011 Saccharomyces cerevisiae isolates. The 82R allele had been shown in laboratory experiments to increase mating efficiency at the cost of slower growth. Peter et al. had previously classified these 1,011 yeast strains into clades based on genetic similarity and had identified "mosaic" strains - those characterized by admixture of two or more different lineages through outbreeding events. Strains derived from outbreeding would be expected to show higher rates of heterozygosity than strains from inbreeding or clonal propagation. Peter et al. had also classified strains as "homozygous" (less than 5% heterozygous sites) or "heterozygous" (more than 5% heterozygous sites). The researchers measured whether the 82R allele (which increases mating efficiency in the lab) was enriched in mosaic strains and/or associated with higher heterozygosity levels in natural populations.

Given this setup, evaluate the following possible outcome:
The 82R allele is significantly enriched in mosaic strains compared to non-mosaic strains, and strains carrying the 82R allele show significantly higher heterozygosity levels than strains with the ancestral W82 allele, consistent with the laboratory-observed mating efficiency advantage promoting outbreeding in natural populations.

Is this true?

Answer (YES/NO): YES